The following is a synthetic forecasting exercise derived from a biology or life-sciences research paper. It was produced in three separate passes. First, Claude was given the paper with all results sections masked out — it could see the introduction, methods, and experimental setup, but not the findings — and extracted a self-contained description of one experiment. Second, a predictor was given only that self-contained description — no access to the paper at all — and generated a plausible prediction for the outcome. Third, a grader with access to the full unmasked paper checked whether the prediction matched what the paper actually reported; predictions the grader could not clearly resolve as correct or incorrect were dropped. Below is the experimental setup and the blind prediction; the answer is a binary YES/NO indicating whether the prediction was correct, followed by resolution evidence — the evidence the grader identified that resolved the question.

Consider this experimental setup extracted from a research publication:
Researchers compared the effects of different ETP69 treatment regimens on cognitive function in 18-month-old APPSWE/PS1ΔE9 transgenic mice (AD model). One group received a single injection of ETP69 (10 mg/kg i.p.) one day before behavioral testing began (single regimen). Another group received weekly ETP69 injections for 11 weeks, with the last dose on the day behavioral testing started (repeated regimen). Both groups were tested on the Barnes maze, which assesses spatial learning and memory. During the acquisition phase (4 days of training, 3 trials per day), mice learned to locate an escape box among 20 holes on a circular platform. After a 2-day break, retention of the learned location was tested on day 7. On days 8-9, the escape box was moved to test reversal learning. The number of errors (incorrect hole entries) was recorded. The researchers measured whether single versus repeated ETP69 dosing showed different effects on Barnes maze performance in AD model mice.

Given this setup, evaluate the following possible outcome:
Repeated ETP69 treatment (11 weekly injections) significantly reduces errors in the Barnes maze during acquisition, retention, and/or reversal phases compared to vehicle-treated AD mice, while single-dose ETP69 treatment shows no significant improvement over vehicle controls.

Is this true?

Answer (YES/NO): NO